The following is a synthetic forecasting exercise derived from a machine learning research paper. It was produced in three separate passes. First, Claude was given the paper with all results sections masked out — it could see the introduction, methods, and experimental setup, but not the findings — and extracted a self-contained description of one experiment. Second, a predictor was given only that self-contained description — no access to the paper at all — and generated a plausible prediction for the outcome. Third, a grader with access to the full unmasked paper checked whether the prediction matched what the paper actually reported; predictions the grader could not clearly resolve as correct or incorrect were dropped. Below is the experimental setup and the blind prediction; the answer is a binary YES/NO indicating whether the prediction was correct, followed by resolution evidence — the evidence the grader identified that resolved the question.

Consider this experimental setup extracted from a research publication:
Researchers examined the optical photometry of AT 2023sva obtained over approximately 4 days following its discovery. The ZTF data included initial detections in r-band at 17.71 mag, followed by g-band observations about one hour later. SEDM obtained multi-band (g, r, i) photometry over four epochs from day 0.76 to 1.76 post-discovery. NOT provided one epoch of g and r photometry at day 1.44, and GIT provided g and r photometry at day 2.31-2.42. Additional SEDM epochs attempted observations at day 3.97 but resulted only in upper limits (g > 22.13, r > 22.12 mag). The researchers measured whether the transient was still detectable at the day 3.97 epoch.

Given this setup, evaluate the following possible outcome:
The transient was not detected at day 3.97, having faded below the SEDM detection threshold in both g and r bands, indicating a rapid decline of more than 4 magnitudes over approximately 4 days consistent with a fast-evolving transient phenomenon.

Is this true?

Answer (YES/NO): YES